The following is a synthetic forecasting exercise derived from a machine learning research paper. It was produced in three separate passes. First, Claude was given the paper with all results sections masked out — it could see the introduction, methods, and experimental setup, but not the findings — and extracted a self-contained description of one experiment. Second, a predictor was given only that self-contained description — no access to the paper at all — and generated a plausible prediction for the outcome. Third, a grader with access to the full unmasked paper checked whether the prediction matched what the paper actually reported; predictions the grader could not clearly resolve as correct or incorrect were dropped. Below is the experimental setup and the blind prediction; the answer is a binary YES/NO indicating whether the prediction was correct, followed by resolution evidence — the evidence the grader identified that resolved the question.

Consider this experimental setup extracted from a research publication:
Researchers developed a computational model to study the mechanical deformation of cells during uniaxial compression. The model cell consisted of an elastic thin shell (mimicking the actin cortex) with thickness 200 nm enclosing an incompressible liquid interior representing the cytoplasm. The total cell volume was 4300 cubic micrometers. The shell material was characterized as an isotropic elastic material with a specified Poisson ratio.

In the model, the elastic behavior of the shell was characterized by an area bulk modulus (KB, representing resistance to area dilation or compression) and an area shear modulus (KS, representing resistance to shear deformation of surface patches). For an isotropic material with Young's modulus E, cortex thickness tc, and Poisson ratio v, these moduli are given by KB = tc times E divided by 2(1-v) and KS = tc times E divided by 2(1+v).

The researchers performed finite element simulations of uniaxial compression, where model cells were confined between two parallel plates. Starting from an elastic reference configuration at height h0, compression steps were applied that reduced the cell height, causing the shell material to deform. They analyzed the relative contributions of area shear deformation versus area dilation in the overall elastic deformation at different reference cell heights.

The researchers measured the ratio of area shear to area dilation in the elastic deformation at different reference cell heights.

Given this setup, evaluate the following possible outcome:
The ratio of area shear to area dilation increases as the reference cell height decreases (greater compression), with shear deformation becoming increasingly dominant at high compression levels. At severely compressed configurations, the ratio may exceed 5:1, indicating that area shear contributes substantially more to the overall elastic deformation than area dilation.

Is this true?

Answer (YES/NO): NO